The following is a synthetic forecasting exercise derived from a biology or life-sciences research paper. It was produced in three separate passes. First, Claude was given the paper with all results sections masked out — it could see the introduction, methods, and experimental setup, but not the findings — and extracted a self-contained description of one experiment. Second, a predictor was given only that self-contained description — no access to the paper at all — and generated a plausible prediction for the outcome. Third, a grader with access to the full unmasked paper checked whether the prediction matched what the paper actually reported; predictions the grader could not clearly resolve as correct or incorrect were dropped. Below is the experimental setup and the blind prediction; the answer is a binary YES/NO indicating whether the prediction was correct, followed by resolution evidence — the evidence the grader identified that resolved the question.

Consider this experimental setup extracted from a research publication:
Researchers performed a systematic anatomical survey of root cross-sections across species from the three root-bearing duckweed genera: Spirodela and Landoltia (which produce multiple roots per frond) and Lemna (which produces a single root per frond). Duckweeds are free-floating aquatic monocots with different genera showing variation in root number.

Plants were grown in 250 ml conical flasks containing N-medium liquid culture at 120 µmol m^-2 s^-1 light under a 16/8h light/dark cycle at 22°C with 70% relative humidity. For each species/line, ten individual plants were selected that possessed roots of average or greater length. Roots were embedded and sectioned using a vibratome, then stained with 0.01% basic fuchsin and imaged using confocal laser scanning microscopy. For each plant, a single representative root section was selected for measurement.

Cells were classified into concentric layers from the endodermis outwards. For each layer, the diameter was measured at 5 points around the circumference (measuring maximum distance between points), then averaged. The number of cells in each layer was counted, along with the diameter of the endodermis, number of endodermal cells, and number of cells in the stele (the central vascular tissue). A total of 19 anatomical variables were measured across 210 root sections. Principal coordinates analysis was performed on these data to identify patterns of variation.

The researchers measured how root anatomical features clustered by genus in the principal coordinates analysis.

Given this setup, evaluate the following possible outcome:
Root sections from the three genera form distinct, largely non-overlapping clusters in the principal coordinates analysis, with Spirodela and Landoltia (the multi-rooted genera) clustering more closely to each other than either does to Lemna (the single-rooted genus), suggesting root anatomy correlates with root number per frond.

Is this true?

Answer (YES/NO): NO